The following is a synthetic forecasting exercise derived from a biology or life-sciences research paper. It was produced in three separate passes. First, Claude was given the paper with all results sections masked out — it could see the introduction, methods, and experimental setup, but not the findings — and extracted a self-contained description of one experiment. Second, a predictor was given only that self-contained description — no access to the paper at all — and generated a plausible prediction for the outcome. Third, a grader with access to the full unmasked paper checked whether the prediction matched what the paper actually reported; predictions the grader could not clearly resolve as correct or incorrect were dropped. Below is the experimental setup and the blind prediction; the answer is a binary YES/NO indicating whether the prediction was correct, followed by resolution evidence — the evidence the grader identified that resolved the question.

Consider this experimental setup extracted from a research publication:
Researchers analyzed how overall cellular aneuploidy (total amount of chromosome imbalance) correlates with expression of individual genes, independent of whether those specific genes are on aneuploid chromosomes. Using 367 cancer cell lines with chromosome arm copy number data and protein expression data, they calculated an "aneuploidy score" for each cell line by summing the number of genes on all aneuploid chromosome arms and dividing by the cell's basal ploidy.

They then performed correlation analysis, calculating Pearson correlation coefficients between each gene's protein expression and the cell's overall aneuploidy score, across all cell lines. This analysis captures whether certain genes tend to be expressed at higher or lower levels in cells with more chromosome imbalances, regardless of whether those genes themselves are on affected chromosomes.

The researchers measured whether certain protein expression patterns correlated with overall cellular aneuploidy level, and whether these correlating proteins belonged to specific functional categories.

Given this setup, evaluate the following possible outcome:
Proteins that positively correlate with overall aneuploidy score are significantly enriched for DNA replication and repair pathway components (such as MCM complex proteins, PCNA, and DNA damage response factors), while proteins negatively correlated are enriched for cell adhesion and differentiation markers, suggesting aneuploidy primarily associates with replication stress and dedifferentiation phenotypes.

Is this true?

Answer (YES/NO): NO